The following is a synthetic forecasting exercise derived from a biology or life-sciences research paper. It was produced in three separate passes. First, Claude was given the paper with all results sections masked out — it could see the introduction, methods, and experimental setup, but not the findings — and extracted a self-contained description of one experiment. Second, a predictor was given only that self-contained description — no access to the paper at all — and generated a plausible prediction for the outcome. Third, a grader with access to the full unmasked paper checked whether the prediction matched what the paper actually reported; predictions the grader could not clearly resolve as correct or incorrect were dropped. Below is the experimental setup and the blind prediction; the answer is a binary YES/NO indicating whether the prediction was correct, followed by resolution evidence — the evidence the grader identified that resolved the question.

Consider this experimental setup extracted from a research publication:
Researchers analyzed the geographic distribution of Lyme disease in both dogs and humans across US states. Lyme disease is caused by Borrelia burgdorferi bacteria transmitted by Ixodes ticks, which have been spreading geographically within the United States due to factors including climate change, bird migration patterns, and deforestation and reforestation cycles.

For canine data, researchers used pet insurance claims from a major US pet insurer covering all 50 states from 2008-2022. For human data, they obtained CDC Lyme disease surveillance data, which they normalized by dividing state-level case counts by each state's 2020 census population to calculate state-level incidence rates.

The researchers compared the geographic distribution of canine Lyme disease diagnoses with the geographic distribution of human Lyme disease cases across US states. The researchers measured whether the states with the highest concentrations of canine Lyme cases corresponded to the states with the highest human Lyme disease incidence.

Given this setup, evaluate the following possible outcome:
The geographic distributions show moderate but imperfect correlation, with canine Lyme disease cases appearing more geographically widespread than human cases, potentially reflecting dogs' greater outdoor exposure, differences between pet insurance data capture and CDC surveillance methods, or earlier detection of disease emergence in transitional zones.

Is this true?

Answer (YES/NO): NO